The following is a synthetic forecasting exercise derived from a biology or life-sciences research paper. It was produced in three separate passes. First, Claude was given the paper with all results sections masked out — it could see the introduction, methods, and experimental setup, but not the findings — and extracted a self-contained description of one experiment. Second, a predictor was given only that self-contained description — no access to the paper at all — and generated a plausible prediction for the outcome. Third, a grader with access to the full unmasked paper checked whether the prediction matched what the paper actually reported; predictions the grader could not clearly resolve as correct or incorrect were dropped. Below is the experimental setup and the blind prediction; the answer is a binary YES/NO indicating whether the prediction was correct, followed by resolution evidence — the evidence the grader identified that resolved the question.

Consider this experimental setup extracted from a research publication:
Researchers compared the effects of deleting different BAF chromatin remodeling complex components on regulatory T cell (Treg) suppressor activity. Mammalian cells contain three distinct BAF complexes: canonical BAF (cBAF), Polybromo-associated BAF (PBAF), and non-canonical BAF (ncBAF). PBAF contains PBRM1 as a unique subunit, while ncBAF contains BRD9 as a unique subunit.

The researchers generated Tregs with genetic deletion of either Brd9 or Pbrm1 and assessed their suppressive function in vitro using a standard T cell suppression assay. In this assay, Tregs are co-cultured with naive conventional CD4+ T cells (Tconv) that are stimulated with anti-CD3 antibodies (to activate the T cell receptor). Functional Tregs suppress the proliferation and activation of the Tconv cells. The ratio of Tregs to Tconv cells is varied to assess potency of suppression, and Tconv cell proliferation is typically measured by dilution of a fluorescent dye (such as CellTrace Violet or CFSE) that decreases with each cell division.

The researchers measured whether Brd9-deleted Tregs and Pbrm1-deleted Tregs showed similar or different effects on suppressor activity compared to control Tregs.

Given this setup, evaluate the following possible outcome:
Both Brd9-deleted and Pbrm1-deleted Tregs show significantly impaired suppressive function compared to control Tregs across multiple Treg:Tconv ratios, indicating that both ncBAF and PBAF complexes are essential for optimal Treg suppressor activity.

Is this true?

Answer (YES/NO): NO